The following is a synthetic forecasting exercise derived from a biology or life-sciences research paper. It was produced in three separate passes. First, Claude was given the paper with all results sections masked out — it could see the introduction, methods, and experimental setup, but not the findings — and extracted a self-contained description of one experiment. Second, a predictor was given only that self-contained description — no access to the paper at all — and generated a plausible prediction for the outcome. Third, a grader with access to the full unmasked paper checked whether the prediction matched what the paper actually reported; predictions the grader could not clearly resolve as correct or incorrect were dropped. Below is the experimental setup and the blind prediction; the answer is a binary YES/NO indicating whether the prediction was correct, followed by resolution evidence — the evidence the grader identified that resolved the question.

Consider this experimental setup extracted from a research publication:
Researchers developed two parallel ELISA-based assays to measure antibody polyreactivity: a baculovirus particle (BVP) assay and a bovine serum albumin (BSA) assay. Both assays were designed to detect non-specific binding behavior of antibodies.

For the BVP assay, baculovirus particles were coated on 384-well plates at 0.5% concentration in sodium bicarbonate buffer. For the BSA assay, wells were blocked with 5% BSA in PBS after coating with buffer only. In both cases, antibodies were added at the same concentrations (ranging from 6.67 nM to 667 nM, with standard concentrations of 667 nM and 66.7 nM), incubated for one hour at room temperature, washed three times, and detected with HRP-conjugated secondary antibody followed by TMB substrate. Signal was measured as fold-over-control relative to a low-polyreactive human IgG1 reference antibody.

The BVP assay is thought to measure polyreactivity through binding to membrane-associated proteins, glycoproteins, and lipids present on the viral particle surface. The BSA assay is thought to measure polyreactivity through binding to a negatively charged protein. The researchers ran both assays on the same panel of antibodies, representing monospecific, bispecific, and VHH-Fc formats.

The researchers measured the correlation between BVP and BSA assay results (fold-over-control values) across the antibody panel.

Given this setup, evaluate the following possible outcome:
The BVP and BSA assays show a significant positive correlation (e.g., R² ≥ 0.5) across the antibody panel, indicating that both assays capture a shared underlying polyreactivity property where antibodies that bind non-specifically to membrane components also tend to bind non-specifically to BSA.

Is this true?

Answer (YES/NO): NO